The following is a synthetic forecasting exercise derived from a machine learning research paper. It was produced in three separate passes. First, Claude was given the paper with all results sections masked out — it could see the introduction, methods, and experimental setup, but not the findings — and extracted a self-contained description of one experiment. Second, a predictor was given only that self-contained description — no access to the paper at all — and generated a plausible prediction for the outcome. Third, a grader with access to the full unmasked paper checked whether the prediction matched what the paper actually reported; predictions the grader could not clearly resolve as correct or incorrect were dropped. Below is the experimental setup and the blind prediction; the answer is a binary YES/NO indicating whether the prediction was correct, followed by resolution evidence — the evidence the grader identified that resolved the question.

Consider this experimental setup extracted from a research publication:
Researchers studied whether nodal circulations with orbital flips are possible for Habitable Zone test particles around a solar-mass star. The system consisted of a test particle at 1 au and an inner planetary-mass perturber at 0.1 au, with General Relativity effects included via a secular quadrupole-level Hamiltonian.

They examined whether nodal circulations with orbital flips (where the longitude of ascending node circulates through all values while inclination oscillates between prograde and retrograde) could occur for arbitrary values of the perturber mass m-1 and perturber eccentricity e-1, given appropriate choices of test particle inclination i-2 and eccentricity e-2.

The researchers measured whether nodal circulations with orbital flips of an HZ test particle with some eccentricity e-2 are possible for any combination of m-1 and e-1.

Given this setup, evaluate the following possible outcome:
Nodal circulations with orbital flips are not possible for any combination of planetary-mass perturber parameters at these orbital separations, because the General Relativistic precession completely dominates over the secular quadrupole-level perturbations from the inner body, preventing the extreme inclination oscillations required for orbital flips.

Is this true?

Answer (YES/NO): NO